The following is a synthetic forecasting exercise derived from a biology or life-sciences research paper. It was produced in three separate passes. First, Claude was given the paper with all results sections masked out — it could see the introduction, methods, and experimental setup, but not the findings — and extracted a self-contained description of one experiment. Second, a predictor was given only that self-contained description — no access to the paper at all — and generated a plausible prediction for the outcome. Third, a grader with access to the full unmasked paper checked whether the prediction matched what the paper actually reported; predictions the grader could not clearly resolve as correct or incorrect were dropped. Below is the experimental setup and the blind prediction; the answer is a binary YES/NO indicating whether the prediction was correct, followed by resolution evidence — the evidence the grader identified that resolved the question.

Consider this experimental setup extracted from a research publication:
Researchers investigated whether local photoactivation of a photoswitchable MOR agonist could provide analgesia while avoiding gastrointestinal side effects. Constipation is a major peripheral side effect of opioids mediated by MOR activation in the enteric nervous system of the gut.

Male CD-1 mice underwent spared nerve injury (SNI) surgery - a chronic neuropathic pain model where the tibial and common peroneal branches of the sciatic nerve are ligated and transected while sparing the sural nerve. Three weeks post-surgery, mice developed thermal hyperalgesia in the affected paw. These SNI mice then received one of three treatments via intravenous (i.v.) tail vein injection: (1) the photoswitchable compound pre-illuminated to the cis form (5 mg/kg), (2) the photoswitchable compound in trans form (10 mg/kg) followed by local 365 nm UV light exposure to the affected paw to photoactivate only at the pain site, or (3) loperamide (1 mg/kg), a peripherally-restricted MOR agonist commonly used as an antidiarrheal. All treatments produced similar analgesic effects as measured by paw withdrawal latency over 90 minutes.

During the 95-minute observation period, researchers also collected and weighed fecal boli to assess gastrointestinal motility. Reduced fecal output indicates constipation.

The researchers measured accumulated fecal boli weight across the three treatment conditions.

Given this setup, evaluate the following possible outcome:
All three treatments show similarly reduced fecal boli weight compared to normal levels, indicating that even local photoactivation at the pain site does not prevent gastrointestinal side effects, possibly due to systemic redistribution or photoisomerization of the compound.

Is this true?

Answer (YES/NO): NO